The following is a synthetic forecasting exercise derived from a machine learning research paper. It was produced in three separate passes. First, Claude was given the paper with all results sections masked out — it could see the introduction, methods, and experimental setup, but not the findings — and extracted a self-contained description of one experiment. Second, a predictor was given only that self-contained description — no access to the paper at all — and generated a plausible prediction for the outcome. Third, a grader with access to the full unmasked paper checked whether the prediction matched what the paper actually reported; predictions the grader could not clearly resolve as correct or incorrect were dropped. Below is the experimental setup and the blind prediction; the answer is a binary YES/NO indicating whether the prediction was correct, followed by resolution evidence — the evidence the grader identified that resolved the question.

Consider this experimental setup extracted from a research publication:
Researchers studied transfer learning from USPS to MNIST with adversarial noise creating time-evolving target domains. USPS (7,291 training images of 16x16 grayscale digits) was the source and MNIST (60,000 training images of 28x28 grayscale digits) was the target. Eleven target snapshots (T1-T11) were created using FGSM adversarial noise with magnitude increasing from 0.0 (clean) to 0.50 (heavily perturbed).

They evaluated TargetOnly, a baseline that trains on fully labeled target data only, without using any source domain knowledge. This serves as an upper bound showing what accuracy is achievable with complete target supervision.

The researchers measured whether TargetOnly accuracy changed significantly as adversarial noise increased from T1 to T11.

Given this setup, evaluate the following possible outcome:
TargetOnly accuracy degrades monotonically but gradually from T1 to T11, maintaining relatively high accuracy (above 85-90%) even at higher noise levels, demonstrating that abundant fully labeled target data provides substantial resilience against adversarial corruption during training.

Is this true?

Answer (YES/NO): NO